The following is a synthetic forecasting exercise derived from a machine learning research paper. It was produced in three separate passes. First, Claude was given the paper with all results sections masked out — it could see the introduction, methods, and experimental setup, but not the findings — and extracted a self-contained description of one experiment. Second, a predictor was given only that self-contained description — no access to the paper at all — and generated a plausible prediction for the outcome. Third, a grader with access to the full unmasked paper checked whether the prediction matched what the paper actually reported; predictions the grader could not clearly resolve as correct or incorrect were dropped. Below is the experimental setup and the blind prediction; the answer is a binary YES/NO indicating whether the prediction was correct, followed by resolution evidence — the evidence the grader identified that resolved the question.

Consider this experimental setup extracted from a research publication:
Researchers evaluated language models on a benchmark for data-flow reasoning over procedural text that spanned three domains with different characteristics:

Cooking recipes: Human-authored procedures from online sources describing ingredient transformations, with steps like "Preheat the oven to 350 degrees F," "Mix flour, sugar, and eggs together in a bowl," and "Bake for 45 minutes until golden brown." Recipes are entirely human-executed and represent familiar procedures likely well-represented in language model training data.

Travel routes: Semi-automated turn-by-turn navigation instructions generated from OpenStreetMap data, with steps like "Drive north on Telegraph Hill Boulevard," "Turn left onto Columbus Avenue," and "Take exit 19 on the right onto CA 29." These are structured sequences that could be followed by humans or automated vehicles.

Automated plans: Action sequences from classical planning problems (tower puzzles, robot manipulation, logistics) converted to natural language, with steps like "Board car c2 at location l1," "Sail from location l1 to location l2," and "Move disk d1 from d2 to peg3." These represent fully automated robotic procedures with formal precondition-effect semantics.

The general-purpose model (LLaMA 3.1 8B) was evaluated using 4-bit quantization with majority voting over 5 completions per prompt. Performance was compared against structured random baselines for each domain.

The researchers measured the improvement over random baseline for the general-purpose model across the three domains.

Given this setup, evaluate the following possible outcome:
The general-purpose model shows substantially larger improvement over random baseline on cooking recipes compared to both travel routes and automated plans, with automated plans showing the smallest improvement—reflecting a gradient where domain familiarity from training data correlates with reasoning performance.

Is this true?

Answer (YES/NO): NO